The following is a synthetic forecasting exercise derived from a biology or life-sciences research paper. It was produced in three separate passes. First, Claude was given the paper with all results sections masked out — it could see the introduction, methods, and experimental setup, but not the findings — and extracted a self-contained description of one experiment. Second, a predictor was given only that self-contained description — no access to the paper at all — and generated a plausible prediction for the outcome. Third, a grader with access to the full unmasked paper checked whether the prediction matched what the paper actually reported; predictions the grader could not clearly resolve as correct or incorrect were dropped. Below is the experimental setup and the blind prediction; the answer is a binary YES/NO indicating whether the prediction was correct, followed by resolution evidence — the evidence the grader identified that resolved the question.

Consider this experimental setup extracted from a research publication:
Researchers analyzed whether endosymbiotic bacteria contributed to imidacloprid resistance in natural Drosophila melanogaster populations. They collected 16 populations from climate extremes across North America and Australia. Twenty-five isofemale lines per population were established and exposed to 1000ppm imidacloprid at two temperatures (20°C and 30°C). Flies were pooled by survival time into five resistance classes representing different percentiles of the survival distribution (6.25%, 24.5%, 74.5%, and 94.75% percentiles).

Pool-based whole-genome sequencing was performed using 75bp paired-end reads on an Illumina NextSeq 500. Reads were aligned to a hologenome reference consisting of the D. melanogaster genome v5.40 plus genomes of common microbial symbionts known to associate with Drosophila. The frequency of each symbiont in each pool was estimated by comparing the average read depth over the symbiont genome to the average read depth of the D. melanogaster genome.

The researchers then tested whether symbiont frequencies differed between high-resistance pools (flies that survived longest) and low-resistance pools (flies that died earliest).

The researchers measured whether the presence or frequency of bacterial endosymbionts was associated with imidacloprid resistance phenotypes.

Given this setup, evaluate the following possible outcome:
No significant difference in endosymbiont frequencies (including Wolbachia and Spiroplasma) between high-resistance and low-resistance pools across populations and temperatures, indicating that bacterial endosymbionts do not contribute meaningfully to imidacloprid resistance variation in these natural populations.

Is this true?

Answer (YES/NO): NO